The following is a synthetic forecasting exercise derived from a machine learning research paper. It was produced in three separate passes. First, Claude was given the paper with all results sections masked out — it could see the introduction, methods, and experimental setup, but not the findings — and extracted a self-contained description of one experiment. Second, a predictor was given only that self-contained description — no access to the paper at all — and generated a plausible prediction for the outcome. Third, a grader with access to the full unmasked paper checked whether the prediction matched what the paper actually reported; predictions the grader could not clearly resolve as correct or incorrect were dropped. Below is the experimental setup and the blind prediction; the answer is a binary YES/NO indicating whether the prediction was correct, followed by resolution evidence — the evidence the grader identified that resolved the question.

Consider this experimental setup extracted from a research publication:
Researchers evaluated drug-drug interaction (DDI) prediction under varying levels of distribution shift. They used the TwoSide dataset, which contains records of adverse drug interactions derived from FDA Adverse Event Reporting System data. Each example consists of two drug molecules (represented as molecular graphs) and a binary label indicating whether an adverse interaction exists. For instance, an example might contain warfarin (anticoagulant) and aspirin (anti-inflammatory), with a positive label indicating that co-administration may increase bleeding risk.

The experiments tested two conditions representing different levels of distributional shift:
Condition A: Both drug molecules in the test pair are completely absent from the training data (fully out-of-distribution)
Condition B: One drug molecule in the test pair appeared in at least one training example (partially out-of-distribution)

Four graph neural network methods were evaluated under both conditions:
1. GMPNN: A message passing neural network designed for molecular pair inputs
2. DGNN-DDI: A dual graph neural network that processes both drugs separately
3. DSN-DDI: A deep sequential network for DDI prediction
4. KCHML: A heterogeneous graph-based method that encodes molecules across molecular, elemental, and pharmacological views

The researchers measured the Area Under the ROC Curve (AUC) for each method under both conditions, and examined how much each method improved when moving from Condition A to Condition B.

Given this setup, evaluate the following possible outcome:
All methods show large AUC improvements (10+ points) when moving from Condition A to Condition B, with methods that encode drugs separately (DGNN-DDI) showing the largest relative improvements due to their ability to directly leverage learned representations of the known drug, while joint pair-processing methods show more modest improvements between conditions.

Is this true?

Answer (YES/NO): NO